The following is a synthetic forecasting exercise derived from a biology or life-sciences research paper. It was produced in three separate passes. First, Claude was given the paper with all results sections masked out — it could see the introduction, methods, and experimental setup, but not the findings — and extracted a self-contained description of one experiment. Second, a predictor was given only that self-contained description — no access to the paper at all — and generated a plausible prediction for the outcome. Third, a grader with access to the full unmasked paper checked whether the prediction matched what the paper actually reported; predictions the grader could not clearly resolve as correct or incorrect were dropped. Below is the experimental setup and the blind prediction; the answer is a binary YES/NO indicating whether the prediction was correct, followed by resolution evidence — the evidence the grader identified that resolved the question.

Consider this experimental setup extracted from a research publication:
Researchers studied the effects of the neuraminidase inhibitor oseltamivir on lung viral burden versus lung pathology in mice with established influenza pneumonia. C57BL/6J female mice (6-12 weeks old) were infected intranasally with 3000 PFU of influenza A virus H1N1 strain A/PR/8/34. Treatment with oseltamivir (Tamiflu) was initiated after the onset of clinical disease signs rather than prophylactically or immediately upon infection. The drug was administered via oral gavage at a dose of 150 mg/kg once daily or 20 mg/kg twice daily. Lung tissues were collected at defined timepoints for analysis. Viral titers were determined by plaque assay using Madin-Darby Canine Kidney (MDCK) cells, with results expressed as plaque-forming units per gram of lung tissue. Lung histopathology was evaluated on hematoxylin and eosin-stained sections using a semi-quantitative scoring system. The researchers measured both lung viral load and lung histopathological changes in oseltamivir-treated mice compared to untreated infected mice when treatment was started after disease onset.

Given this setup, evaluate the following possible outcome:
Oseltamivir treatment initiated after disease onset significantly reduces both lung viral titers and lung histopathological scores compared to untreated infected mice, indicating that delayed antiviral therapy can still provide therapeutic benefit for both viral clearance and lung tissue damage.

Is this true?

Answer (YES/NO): NO